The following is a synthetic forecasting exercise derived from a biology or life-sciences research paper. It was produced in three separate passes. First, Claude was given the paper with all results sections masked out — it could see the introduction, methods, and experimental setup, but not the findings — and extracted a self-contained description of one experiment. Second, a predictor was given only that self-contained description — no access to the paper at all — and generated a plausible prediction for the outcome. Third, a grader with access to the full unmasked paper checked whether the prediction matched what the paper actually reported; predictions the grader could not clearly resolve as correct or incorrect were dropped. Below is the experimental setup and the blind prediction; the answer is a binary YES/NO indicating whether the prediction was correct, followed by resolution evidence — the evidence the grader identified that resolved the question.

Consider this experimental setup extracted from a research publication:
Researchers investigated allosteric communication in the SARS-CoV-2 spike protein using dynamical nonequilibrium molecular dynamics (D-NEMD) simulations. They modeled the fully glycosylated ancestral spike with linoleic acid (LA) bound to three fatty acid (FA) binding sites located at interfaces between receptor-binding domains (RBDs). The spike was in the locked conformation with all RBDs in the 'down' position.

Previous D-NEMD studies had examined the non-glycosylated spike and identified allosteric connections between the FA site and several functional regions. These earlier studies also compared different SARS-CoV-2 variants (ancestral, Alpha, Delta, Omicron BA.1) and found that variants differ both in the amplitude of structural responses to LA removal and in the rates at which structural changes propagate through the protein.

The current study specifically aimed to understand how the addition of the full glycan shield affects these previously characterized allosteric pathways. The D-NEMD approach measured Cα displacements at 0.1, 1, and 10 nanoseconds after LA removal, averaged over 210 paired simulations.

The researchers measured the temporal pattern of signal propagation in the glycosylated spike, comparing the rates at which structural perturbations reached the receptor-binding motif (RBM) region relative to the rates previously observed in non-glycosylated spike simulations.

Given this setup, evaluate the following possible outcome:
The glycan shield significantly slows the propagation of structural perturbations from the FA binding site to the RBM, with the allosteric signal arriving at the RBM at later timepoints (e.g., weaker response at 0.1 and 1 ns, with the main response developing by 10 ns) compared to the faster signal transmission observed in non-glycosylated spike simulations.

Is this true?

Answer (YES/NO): NO